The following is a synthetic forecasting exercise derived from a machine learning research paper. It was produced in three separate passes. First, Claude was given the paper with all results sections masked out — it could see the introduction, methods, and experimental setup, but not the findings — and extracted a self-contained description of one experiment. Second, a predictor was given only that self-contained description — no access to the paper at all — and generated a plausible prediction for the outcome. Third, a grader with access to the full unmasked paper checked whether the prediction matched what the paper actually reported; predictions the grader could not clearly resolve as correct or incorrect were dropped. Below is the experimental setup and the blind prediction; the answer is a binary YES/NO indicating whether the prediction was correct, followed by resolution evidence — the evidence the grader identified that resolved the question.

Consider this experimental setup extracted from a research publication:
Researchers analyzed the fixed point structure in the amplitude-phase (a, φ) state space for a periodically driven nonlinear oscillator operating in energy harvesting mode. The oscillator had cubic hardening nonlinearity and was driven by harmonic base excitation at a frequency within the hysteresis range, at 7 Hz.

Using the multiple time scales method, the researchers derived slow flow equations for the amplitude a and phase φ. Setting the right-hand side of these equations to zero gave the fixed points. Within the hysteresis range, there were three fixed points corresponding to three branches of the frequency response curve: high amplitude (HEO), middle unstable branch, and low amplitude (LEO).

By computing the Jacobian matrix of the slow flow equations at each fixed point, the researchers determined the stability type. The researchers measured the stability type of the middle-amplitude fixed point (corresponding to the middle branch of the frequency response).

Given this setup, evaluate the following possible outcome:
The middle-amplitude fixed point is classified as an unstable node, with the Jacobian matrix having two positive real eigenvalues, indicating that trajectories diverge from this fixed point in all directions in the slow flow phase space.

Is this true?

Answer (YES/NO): NO